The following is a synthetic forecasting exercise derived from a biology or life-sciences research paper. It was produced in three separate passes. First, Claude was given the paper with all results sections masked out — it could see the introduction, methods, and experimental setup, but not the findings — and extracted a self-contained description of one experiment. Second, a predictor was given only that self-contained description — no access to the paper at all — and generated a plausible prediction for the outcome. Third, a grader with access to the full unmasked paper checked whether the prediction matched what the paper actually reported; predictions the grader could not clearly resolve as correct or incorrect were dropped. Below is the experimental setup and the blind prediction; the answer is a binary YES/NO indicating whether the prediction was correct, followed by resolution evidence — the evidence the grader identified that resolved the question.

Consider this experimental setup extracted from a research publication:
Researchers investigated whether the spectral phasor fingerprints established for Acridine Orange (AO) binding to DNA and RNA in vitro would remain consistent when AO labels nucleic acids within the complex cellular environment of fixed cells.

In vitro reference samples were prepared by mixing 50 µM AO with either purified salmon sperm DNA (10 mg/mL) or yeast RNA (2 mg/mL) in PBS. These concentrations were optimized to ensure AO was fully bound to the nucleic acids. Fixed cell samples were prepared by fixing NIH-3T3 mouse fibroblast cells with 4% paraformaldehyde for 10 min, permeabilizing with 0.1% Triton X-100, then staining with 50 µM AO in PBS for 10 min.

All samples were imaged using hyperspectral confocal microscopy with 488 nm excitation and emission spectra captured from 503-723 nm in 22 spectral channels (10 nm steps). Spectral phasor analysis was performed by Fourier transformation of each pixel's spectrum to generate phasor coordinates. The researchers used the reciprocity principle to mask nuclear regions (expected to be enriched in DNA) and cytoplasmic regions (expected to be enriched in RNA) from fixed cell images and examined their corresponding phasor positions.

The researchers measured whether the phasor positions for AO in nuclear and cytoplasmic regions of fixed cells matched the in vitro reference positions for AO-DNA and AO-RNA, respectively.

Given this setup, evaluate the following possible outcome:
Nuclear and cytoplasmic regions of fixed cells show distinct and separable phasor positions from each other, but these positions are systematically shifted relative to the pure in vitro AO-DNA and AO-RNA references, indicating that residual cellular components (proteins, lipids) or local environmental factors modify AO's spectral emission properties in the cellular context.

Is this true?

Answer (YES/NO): NO